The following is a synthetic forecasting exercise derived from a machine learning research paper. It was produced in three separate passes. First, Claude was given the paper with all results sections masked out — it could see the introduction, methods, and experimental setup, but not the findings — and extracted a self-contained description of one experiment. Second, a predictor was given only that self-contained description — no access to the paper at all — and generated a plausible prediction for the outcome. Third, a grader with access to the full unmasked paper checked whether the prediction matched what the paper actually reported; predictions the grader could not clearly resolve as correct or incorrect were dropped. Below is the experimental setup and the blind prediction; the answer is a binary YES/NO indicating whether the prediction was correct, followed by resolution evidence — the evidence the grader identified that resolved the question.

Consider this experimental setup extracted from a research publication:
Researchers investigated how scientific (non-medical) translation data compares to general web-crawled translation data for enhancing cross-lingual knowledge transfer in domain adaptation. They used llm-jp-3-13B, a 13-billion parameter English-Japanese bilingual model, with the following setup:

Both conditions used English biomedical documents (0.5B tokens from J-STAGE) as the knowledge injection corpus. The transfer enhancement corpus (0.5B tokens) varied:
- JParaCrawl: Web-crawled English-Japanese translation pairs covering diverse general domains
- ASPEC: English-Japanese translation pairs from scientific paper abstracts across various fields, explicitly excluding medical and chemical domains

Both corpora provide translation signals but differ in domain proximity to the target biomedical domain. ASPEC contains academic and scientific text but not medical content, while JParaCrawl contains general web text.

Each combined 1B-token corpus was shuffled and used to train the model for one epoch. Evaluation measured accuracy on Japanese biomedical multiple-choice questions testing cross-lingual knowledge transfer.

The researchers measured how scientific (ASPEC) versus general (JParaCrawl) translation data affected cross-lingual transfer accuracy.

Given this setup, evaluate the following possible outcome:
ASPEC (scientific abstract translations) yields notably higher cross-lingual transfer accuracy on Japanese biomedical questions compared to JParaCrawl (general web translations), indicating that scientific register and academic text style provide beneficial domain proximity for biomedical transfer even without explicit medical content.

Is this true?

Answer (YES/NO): NO